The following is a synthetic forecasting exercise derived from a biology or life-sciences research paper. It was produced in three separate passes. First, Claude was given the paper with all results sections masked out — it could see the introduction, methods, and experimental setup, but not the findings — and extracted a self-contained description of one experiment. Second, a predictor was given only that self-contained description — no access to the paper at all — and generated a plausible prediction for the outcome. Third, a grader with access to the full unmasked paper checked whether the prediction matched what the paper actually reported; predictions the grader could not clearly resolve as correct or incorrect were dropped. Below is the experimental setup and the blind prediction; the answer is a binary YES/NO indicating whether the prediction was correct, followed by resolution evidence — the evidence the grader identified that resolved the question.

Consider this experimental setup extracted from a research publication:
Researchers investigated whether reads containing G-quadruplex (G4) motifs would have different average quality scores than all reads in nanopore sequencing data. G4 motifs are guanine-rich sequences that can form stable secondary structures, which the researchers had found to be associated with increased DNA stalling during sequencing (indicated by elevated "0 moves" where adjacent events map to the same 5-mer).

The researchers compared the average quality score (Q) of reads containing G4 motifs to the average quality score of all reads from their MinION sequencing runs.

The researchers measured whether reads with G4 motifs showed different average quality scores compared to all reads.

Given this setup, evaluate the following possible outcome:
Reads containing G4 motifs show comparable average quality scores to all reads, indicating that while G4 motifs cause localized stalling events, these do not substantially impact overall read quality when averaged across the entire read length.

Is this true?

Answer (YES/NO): NO